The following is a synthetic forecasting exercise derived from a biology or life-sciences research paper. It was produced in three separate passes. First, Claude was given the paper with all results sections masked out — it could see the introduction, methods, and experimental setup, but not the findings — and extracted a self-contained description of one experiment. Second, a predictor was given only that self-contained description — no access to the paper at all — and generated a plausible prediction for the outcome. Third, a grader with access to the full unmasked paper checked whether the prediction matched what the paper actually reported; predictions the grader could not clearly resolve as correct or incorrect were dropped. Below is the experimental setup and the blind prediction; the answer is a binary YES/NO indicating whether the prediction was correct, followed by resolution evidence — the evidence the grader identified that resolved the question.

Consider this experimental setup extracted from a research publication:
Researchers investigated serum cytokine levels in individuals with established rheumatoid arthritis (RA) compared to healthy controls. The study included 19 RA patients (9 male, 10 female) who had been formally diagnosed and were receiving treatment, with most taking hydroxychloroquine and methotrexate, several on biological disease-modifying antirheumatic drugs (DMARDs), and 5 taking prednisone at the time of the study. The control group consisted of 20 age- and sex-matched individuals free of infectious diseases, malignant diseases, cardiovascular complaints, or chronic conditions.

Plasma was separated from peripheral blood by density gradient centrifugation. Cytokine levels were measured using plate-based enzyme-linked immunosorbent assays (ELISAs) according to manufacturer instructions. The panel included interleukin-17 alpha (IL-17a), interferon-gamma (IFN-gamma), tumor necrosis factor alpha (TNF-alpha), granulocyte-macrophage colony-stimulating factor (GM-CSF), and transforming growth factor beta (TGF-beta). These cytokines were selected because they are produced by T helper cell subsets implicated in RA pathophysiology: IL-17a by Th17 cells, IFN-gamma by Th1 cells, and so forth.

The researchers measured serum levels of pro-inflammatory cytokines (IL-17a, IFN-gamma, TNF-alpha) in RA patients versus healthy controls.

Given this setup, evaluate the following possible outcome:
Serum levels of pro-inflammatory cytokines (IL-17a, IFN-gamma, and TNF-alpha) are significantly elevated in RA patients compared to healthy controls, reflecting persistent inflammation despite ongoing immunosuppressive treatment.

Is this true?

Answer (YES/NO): NO